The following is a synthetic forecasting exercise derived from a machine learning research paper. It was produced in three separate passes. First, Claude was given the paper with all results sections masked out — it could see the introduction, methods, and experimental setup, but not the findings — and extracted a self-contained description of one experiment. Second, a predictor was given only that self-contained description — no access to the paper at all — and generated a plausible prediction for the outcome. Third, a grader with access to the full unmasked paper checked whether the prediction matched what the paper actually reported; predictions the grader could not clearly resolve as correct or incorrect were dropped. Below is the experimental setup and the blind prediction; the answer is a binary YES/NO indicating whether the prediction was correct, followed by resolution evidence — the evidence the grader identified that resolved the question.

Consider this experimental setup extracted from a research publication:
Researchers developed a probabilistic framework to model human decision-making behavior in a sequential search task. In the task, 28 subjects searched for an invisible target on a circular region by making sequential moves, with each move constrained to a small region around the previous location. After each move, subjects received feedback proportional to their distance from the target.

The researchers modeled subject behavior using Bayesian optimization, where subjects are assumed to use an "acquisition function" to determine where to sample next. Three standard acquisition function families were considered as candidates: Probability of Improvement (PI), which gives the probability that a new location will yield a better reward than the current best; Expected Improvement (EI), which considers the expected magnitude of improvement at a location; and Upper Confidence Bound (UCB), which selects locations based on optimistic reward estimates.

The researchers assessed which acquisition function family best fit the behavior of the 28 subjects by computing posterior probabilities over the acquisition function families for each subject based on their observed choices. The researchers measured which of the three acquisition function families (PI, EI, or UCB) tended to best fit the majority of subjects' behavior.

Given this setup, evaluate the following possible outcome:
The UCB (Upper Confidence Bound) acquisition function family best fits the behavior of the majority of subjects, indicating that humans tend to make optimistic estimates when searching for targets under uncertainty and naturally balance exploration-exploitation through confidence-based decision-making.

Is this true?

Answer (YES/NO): YES